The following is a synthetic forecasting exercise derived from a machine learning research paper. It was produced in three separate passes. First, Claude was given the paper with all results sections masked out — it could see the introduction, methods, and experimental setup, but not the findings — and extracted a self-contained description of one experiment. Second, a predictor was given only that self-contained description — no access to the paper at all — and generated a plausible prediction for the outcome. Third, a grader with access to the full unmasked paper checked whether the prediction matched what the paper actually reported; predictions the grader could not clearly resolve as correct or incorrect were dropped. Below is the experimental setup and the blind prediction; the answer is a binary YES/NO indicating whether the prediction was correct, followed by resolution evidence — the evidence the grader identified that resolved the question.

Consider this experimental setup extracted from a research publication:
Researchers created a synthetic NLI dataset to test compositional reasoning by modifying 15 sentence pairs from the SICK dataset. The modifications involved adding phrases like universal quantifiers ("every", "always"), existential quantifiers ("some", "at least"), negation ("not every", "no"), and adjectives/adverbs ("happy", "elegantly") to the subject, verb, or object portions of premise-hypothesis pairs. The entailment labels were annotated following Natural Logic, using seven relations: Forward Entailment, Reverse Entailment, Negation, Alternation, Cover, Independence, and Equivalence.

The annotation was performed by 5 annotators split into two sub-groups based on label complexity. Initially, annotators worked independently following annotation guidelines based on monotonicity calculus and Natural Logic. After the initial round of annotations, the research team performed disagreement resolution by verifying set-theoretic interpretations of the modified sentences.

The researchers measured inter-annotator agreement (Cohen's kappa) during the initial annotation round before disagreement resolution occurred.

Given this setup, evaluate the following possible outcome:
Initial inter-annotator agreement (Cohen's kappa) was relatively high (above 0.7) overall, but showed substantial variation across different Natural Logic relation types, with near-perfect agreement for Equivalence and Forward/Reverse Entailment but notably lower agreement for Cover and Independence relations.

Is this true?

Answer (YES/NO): NO